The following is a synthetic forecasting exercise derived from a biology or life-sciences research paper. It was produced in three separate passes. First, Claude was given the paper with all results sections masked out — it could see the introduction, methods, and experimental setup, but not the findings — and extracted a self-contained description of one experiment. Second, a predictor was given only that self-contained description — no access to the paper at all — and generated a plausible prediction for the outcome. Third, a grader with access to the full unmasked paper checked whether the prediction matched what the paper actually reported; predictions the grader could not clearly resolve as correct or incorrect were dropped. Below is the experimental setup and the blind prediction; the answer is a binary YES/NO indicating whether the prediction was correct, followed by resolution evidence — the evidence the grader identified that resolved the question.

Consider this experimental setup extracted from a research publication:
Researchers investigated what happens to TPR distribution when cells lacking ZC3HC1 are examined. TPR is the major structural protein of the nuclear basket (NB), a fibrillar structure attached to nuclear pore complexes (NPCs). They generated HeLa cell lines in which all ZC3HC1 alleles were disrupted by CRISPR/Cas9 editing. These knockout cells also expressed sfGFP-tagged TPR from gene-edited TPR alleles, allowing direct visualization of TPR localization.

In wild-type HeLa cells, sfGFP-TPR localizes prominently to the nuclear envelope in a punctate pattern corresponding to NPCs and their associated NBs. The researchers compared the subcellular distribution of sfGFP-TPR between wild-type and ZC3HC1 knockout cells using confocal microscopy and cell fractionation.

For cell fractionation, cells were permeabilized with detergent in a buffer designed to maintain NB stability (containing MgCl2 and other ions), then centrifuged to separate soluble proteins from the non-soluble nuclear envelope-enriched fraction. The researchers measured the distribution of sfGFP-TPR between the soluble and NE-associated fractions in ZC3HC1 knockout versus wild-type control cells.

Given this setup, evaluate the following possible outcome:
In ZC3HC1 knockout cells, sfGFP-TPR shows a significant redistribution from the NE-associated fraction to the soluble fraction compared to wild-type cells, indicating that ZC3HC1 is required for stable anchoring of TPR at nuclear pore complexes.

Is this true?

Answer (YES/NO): YES